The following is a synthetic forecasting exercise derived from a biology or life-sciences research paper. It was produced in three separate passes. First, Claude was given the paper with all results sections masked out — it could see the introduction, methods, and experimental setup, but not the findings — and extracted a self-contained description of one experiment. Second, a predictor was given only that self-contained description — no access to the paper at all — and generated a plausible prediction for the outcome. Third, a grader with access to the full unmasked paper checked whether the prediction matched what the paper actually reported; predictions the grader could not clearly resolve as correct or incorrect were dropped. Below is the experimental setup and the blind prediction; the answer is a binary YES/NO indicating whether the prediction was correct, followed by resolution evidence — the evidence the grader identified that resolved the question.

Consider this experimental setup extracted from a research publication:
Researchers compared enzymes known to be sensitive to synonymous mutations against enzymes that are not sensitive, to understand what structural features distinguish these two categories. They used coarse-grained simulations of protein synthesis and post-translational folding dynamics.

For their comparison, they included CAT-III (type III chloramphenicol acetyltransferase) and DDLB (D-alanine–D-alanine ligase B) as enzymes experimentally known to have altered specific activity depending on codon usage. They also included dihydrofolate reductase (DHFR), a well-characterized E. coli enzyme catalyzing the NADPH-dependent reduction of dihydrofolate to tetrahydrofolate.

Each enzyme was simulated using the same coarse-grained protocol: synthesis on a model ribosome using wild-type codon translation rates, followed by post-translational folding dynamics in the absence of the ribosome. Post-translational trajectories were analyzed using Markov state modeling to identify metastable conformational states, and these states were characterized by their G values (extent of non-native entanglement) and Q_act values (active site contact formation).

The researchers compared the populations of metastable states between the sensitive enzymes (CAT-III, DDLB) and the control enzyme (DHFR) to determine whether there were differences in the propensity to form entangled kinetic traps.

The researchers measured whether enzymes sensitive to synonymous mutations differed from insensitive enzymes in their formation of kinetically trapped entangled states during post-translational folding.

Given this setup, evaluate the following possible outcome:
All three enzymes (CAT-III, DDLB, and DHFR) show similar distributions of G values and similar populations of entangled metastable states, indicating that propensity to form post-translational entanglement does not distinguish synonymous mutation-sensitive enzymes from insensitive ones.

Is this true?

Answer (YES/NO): NO